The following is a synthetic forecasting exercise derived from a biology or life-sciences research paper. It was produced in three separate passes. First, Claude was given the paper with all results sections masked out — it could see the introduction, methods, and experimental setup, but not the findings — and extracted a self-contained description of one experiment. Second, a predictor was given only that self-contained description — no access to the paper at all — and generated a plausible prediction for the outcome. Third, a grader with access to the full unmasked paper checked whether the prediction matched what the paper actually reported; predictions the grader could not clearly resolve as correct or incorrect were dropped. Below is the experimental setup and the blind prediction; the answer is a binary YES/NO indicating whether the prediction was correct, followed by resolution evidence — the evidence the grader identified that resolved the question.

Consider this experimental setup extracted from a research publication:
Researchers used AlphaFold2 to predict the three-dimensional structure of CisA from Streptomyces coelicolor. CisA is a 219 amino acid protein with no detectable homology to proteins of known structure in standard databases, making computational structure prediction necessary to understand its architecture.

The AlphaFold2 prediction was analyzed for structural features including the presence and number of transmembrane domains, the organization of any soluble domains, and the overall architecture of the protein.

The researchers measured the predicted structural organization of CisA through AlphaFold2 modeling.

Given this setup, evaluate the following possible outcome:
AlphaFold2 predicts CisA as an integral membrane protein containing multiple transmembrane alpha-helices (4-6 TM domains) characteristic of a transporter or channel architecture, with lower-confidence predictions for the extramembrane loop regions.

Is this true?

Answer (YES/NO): NO